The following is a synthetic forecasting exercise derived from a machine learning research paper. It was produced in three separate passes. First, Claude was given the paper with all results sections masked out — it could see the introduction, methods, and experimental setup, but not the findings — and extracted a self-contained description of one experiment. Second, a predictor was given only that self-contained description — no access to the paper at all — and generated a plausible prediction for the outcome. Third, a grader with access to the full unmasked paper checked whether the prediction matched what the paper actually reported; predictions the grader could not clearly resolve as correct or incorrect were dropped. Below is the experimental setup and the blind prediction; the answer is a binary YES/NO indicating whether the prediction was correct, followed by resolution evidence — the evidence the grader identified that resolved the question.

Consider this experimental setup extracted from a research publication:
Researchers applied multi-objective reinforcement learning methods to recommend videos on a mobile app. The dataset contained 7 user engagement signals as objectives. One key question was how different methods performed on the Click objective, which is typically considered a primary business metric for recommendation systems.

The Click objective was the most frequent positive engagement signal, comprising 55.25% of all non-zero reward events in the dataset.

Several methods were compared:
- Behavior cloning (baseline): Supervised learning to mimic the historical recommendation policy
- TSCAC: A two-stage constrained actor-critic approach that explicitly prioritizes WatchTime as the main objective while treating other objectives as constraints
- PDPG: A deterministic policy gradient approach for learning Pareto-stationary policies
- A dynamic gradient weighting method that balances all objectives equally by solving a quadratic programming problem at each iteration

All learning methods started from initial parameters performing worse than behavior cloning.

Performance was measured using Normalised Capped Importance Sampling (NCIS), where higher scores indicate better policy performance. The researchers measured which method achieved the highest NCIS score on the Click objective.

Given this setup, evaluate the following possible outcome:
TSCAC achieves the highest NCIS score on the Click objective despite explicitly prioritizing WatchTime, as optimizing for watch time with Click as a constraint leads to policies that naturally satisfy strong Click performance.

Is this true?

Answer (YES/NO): YES